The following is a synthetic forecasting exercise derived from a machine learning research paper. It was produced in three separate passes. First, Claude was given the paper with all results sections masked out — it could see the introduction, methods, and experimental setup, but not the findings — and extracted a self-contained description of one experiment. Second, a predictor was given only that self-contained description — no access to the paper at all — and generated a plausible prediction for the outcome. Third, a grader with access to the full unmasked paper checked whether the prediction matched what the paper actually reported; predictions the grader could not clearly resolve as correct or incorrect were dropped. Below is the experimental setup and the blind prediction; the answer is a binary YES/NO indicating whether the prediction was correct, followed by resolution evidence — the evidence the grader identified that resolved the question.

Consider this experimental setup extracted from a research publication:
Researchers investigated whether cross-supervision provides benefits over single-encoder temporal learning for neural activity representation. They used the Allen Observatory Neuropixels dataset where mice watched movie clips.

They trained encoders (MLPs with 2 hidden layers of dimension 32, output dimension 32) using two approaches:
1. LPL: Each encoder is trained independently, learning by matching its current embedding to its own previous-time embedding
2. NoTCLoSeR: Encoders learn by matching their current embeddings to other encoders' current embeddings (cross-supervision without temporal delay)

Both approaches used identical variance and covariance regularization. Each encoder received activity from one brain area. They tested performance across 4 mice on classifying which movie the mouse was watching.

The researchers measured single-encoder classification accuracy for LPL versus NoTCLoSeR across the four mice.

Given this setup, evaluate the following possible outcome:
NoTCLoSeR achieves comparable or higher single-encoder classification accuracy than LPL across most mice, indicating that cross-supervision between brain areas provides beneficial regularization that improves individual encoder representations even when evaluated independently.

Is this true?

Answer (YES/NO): YES